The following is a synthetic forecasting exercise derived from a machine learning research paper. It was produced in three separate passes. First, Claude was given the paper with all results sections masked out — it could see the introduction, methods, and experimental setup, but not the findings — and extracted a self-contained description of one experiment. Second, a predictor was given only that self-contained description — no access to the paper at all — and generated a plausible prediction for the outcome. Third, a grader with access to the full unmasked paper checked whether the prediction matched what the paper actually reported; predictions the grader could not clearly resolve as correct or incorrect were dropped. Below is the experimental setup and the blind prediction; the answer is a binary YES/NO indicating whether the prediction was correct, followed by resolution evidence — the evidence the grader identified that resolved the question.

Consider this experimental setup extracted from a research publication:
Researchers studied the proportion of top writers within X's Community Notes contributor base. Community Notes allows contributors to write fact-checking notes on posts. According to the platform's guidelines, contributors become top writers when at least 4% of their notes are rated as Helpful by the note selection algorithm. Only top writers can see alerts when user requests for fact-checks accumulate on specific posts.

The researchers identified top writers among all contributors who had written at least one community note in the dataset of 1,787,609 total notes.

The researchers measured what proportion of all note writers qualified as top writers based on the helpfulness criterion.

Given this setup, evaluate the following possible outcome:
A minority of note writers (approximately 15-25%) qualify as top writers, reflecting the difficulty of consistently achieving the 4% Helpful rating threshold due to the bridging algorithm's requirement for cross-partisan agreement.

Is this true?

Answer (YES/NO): YES